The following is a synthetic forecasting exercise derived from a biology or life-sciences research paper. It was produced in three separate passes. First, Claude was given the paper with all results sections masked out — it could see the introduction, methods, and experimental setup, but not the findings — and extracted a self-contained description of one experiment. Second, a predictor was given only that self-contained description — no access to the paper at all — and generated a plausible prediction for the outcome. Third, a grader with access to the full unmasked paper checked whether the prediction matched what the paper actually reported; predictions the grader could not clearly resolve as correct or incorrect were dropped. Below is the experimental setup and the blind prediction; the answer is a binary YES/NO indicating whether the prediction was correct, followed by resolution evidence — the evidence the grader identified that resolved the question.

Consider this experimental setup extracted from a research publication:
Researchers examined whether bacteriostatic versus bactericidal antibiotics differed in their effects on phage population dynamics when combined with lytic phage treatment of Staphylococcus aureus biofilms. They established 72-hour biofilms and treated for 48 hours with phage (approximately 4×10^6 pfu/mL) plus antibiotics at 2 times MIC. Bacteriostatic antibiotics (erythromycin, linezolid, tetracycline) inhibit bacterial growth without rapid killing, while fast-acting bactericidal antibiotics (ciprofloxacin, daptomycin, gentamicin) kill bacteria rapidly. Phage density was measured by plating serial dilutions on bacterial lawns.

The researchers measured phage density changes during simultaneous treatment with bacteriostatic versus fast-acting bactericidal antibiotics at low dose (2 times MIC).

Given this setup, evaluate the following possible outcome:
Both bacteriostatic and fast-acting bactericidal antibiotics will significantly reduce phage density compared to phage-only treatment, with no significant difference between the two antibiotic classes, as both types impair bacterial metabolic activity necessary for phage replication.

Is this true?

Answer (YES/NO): NO